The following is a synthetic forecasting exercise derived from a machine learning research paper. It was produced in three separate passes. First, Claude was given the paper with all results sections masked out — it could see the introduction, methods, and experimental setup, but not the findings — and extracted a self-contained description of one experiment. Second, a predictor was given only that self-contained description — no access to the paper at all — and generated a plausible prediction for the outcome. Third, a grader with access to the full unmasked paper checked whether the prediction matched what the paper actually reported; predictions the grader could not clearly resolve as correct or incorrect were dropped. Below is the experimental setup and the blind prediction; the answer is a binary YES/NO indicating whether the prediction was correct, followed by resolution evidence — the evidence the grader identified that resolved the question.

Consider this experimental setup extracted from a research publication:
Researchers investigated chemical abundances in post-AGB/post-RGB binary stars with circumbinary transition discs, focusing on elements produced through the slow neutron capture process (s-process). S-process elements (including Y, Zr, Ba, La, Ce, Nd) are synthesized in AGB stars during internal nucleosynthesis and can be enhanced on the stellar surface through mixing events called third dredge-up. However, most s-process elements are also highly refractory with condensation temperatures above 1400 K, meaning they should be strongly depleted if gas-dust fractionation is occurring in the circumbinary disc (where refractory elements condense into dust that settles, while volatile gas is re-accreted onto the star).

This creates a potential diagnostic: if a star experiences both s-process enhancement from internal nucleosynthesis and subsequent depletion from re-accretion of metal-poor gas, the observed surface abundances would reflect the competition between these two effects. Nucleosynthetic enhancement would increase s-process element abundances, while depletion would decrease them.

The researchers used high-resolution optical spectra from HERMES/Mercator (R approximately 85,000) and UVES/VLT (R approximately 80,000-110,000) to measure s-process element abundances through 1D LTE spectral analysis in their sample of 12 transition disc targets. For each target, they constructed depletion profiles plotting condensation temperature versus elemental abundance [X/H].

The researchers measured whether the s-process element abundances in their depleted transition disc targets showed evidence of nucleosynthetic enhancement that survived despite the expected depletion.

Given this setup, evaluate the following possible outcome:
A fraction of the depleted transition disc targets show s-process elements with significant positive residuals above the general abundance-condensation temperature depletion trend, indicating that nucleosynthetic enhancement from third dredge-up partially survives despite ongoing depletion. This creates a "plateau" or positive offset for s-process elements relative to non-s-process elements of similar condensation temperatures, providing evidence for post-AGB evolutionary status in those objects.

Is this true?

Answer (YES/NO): NO